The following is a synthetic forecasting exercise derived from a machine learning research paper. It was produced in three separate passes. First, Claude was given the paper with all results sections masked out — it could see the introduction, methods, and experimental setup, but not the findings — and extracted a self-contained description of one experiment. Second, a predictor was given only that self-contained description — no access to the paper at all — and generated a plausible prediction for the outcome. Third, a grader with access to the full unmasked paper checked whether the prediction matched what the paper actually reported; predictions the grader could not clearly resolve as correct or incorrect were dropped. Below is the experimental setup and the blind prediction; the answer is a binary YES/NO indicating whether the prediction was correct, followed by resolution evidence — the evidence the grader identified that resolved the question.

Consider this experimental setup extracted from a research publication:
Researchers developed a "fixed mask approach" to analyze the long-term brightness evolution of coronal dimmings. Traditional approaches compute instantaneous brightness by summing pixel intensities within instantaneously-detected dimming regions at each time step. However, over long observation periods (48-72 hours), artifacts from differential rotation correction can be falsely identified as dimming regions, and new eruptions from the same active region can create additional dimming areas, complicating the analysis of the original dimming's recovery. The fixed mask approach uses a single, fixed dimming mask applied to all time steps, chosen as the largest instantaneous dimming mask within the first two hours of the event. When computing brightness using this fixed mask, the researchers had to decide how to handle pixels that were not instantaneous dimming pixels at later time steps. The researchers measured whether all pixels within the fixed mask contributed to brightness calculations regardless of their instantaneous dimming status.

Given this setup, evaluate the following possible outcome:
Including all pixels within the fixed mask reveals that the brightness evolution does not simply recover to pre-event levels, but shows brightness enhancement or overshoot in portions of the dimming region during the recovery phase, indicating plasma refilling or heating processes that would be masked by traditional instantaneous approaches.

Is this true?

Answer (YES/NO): NO